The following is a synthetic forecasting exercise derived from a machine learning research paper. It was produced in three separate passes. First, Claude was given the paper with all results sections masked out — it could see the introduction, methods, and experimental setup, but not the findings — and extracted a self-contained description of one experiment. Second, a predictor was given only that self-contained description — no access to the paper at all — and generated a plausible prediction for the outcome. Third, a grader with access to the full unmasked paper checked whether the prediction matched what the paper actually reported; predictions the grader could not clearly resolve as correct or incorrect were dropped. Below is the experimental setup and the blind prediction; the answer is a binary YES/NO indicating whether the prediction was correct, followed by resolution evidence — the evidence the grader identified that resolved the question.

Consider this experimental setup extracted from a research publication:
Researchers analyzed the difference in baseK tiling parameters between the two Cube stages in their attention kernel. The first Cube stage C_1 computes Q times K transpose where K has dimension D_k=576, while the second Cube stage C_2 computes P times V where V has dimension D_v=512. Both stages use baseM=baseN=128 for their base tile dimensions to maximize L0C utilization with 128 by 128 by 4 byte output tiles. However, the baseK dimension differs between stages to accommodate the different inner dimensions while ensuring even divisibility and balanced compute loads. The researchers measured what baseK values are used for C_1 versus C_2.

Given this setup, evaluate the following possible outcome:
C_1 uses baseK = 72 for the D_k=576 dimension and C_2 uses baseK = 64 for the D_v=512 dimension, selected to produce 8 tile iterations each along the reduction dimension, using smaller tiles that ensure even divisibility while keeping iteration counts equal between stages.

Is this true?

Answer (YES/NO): NO